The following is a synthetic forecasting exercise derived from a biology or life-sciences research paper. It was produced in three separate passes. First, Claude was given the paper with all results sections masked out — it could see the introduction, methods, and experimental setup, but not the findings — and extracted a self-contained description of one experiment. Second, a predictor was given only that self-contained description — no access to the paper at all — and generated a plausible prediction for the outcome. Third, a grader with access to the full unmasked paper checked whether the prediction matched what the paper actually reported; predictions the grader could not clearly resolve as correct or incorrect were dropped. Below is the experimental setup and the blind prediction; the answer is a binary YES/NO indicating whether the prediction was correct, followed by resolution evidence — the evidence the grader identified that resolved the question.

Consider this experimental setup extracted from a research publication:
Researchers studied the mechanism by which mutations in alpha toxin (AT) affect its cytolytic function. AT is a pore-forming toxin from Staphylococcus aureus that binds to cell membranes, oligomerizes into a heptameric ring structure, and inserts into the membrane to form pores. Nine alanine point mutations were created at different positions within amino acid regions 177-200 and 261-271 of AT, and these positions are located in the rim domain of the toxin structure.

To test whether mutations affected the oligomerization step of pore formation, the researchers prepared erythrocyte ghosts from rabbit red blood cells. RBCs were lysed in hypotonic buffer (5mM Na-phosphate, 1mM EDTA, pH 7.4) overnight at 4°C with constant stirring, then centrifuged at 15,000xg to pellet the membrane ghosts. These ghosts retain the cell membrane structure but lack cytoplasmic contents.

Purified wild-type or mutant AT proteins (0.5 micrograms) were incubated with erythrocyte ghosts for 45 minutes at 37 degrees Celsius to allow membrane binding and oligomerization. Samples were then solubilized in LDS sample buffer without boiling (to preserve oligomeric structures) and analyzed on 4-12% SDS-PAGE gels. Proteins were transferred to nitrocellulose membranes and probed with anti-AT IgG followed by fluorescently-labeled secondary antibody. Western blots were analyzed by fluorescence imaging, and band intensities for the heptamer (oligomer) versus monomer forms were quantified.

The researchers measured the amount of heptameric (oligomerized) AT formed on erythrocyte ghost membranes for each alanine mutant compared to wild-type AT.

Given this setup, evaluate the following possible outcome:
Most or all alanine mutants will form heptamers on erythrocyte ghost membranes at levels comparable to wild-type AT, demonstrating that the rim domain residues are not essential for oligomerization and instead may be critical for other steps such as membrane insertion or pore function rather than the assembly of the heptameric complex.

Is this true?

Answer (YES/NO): NO